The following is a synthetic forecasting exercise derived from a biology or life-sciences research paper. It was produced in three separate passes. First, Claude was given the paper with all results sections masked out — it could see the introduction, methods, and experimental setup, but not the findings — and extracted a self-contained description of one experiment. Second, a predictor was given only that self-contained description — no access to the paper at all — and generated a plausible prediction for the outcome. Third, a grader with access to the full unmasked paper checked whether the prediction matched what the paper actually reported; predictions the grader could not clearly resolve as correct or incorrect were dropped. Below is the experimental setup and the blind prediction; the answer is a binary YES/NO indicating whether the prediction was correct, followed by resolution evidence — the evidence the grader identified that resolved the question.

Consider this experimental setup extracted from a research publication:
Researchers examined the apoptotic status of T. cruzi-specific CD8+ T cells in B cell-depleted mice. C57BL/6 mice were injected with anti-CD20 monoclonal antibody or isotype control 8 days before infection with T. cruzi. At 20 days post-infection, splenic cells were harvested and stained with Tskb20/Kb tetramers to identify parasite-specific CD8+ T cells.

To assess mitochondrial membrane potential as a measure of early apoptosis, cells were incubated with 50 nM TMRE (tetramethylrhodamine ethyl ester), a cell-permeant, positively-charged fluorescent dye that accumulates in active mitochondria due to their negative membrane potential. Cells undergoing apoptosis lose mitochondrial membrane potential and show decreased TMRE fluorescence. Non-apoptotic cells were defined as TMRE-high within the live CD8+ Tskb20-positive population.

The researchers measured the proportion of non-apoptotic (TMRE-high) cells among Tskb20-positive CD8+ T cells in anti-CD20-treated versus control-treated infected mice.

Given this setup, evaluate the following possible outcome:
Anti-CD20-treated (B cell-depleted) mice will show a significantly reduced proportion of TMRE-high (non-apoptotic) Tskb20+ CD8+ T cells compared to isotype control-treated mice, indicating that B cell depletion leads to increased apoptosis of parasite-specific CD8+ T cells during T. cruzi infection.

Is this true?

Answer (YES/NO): YES